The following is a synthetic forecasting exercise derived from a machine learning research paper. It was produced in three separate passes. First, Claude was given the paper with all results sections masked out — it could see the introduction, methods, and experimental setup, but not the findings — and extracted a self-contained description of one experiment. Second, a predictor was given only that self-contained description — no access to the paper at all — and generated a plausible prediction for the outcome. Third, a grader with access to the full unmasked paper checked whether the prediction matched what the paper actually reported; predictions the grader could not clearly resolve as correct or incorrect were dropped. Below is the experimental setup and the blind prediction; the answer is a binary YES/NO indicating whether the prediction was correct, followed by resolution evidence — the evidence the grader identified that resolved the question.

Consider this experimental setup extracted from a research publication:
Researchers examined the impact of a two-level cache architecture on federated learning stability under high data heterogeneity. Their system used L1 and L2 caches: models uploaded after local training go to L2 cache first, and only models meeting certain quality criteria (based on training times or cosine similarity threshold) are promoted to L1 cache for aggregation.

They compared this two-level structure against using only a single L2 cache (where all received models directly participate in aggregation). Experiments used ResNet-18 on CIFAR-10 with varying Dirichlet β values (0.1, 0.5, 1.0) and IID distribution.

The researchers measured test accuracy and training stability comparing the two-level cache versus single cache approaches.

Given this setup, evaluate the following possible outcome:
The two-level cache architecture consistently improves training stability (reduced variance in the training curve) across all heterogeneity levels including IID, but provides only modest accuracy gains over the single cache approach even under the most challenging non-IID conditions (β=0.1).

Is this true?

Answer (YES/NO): NO